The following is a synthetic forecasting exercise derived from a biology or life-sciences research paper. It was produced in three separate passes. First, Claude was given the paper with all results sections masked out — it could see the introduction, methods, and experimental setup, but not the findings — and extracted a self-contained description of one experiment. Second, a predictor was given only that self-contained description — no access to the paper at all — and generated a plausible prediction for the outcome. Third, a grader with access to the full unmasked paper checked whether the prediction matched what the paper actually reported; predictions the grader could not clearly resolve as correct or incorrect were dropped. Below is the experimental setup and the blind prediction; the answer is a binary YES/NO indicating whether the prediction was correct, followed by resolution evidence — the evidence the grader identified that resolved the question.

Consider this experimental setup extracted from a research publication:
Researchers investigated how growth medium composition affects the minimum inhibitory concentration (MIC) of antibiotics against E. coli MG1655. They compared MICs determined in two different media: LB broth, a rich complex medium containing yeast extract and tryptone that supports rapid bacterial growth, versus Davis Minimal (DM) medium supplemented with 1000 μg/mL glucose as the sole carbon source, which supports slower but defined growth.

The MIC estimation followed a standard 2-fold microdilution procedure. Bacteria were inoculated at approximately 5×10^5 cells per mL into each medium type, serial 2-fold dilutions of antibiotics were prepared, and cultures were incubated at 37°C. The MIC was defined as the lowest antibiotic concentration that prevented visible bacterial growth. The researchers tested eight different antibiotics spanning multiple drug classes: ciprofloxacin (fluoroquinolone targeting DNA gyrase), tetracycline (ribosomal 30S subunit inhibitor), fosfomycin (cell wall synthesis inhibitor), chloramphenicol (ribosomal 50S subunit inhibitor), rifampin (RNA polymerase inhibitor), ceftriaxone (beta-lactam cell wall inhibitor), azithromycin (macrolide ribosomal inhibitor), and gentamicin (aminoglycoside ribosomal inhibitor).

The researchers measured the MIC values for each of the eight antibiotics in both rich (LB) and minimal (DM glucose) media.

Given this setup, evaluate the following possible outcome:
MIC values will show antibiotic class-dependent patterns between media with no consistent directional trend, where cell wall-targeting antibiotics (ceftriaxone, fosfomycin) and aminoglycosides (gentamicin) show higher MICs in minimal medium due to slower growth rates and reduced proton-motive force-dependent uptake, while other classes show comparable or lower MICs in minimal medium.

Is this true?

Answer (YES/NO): NO